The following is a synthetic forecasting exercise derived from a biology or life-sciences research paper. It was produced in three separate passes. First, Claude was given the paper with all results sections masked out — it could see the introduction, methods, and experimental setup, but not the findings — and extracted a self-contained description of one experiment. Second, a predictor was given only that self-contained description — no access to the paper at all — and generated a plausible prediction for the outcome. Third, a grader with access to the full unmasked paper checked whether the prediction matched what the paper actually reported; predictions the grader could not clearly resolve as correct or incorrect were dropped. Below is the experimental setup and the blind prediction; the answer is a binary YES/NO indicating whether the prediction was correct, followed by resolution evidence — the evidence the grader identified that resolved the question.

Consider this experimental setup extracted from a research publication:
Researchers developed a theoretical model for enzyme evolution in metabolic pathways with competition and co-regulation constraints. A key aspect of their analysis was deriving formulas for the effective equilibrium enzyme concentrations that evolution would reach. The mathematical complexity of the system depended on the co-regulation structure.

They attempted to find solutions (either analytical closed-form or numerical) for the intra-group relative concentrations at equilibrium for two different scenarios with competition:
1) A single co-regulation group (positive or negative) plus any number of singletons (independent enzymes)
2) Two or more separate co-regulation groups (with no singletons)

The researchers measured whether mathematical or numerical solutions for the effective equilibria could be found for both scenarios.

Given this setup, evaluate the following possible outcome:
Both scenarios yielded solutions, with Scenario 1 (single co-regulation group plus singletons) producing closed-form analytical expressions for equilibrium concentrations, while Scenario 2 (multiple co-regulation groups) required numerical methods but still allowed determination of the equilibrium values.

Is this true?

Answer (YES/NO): NO